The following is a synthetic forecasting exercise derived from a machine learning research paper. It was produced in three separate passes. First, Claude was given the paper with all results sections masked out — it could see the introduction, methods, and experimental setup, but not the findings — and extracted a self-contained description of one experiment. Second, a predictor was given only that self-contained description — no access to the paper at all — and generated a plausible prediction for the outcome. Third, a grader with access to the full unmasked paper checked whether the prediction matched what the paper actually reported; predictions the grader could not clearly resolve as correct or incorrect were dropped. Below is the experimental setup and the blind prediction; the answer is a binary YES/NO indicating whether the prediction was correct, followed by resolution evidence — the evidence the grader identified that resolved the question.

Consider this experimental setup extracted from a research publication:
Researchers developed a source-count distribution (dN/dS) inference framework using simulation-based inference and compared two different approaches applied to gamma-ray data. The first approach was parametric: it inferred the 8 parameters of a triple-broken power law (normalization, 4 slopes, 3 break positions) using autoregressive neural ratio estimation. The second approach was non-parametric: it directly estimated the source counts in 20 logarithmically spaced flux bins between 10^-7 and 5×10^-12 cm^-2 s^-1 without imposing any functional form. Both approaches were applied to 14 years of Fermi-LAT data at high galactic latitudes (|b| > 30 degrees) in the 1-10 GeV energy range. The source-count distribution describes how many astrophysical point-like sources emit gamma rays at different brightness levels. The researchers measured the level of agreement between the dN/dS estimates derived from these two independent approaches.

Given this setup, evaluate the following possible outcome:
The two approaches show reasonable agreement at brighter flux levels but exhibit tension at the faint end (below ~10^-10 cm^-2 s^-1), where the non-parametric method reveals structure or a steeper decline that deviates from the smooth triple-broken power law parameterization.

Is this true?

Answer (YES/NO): NO